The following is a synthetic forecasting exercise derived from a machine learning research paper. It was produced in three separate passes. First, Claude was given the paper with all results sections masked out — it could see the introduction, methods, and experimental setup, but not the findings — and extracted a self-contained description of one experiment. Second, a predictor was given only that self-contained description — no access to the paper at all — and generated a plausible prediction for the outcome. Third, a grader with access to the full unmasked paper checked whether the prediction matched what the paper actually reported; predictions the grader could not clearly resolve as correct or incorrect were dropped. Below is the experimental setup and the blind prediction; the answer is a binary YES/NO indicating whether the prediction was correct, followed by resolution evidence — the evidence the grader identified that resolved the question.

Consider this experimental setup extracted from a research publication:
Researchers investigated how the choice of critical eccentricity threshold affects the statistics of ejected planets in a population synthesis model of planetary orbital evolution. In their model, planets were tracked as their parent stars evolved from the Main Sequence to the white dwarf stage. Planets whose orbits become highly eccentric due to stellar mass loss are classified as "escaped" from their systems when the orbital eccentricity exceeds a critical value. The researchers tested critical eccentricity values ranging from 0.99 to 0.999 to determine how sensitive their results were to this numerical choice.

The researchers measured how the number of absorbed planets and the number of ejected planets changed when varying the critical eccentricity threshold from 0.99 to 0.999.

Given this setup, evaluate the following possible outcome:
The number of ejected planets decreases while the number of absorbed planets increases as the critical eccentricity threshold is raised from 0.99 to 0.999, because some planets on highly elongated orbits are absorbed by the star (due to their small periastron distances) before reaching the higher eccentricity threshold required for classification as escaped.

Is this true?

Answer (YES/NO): NO